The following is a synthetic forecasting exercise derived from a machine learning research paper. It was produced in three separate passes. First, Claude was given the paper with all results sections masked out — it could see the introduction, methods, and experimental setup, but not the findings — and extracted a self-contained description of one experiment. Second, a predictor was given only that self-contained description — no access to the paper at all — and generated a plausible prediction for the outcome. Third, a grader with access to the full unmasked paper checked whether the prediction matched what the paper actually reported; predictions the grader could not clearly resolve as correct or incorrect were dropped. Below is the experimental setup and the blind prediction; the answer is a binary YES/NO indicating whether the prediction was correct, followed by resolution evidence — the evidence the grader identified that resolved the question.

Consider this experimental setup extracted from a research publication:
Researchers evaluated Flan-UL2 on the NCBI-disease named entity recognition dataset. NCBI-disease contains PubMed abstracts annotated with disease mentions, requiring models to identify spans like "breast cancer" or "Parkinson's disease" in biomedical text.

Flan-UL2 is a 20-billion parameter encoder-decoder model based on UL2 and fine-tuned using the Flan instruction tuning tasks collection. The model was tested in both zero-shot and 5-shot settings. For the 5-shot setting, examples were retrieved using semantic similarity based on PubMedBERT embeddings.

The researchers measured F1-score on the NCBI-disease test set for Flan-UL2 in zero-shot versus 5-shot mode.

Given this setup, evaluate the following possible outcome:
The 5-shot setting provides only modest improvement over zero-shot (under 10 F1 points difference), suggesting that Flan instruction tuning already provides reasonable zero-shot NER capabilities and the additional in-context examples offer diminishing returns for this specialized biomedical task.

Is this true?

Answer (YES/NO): NO